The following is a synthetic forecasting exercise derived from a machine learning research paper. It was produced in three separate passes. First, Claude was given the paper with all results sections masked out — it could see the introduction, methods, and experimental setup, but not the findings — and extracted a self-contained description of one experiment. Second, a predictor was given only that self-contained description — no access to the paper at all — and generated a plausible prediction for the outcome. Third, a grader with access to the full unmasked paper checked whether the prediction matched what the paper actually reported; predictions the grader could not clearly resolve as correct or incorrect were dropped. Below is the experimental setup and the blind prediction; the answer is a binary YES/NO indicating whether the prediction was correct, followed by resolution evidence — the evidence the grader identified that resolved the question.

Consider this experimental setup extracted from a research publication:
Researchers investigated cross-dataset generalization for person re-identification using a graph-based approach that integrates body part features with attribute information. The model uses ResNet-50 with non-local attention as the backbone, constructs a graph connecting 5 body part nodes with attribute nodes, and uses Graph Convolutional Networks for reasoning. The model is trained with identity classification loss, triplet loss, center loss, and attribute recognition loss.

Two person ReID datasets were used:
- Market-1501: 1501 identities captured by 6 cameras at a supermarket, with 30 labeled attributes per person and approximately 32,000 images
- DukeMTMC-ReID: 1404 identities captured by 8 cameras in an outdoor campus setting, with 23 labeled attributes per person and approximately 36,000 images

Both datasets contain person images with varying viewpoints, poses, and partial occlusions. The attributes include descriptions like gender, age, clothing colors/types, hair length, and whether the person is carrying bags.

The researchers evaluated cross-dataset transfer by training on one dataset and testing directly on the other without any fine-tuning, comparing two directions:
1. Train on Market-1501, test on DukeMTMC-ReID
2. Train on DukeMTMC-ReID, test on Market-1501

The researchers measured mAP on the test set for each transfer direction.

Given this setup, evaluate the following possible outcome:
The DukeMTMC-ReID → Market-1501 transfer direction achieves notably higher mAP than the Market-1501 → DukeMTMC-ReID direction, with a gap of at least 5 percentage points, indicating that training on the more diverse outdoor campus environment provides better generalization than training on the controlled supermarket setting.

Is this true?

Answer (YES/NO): NO